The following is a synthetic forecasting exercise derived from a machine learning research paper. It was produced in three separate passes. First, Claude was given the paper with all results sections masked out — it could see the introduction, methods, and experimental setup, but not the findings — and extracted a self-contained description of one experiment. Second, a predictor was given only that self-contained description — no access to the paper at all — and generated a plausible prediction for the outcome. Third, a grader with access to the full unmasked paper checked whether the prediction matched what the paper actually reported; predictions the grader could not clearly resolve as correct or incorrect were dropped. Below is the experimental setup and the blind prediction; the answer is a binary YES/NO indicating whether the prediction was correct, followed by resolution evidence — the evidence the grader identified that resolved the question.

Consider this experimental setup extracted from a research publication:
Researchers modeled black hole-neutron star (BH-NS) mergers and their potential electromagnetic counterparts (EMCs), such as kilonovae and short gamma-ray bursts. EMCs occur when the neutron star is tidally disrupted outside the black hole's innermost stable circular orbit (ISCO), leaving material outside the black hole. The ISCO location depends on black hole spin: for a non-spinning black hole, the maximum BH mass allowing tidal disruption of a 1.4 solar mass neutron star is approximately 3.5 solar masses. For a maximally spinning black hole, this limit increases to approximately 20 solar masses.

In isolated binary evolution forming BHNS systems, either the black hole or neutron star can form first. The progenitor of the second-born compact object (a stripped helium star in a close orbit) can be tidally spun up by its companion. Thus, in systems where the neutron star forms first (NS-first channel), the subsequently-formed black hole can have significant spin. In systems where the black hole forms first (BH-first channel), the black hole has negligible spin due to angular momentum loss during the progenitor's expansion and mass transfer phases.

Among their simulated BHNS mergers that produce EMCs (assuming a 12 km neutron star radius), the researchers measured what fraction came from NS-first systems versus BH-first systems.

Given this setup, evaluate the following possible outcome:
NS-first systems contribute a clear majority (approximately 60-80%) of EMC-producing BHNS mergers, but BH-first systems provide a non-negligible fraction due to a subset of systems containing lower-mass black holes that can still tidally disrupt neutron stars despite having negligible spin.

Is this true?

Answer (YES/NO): NO